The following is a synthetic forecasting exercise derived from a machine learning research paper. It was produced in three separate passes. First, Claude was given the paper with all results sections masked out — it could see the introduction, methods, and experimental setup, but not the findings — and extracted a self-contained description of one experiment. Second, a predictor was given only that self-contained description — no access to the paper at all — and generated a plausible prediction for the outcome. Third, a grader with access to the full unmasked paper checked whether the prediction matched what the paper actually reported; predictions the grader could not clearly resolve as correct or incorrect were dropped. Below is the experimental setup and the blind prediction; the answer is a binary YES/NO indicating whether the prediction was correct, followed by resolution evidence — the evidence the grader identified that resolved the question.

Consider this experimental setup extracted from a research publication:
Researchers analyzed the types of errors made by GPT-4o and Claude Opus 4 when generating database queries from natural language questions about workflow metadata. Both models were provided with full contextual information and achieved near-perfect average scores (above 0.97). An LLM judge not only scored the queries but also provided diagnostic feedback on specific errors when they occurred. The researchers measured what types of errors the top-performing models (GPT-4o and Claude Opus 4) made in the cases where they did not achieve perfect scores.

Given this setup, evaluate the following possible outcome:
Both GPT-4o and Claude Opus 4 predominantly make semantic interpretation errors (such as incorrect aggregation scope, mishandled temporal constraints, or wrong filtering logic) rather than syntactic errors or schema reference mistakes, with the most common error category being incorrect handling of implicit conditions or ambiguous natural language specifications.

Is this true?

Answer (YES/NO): NO